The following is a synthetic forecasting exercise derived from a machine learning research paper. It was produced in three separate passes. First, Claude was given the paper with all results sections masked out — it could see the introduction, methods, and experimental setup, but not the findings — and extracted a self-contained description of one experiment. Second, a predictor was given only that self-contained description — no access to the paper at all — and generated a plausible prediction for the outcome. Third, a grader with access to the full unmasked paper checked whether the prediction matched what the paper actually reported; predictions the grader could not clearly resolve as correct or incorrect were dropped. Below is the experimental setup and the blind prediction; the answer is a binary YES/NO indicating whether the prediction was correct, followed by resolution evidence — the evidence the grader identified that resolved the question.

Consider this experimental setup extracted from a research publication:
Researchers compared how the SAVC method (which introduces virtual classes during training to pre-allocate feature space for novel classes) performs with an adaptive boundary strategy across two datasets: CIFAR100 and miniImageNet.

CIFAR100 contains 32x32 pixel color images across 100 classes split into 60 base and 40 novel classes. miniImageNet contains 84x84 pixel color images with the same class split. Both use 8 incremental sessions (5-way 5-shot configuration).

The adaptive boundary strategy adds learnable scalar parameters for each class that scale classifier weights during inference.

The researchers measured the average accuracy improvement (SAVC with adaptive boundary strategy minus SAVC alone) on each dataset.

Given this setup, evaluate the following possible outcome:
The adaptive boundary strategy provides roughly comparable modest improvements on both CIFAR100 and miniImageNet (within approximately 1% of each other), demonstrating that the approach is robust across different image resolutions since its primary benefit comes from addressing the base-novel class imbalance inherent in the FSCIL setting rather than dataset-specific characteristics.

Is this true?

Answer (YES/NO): NO